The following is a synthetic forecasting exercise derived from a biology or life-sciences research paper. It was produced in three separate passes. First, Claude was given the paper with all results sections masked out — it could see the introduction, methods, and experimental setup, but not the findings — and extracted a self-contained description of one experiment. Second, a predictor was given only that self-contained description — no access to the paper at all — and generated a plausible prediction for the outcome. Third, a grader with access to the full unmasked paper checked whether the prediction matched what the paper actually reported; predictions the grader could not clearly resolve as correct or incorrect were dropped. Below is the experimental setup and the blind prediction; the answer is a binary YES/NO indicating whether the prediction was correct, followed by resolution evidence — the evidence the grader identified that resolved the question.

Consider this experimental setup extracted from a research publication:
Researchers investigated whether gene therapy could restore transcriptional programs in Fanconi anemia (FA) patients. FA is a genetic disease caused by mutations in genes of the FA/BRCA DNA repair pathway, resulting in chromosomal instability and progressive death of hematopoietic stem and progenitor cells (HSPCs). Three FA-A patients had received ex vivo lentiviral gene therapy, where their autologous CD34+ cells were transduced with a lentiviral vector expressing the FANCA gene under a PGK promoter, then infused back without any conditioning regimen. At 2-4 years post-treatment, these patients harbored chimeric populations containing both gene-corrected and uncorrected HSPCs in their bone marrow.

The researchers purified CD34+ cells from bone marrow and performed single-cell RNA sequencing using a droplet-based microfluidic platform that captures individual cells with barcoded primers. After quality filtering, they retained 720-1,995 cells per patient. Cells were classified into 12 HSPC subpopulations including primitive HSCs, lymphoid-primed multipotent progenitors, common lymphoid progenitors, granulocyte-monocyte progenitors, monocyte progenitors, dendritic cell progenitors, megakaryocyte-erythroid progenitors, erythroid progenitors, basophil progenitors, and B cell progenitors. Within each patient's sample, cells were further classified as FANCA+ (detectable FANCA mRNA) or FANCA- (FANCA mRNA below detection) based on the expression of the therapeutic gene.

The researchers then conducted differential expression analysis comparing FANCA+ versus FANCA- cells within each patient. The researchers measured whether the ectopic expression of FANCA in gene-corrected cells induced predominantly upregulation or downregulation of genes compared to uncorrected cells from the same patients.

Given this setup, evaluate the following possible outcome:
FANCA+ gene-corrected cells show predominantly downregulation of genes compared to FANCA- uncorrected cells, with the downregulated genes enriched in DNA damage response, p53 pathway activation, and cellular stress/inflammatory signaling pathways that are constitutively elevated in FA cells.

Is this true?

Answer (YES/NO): NO